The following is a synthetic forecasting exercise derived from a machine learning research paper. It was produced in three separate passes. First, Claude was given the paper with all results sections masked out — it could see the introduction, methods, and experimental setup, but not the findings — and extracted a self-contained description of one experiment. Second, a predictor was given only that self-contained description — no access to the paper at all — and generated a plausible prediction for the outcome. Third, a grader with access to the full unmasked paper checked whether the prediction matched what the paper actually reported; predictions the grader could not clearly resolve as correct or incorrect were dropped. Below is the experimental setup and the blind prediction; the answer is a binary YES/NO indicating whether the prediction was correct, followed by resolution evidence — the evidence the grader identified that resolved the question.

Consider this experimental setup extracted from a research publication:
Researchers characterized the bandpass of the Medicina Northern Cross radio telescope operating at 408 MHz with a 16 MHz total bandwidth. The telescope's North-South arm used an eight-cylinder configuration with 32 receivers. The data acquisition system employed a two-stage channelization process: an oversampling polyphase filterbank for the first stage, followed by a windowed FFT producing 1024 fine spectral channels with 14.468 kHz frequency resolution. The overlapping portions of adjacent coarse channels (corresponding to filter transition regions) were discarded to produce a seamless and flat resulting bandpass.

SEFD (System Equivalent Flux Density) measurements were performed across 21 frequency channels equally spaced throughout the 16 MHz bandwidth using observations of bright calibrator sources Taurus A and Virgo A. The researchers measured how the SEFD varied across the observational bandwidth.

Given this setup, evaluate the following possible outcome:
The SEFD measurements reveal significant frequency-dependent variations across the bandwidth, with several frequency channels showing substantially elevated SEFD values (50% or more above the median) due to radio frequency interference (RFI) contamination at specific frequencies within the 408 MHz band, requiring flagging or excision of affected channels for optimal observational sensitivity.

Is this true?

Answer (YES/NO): NO